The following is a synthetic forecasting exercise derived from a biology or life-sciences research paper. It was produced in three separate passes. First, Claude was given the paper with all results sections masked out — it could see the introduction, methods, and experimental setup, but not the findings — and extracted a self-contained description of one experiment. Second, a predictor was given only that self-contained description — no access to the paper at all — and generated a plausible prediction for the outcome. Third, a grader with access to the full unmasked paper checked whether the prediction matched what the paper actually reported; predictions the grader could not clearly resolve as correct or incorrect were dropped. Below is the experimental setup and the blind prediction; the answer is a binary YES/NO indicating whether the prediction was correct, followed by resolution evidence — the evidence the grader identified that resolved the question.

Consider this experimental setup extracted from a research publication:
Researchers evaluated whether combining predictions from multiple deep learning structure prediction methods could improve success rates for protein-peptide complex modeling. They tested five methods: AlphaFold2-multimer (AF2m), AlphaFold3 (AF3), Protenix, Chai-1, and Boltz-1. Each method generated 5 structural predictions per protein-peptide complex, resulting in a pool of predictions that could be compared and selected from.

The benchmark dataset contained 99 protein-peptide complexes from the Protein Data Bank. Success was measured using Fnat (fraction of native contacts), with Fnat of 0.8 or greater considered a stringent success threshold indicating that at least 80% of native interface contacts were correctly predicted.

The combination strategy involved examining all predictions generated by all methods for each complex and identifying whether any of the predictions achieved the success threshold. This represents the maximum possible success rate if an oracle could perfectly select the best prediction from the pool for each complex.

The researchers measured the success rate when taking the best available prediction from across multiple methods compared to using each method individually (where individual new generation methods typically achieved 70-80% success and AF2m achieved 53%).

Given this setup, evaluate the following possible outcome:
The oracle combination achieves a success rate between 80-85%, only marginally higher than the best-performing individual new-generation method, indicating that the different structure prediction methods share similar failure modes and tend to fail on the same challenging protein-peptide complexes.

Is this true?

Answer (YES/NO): NO